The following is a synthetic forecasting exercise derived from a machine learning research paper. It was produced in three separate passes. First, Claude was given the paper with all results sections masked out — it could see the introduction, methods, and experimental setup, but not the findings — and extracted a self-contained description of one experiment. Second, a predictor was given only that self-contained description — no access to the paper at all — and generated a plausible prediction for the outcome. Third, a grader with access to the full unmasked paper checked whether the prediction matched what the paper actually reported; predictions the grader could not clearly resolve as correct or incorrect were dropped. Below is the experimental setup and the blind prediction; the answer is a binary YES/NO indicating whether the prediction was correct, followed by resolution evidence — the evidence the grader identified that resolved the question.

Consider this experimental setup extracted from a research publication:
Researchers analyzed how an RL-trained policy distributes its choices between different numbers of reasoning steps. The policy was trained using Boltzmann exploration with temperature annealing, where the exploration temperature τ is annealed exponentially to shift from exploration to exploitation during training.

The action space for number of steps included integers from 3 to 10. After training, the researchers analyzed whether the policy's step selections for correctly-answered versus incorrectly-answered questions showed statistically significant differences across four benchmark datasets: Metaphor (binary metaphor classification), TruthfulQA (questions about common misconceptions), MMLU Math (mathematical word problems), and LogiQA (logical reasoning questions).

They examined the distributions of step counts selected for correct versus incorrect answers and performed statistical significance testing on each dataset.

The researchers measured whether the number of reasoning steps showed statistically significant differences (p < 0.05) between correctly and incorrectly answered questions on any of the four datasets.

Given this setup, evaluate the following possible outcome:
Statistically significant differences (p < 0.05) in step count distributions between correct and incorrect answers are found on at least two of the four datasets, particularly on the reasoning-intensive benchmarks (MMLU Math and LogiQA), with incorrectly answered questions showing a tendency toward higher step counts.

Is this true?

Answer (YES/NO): NO